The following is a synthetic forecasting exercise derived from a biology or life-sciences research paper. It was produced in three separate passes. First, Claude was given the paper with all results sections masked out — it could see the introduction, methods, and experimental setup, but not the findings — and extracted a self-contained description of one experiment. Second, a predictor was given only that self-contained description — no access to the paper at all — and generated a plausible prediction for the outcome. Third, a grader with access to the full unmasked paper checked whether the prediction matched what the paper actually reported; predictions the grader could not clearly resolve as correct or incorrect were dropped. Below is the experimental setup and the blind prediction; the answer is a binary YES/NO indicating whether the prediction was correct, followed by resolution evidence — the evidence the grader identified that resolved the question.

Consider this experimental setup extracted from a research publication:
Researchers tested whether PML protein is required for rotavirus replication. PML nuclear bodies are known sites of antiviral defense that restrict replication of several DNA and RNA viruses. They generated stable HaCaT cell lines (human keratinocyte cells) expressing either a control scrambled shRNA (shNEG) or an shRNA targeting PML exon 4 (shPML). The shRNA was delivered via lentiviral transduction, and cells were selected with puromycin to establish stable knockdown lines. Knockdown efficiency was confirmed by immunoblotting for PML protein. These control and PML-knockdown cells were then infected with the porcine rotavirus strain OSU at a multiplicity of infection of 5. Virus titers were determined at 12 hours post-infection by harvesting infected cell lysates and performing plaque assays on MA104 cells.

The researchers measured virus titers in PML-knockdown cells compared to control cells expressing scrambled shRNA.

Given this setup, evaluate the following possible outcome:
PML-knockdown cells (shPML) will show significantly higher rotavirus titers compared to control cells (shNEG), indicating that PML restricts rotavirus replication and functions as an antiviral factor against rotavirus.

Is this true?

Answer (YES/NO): NO